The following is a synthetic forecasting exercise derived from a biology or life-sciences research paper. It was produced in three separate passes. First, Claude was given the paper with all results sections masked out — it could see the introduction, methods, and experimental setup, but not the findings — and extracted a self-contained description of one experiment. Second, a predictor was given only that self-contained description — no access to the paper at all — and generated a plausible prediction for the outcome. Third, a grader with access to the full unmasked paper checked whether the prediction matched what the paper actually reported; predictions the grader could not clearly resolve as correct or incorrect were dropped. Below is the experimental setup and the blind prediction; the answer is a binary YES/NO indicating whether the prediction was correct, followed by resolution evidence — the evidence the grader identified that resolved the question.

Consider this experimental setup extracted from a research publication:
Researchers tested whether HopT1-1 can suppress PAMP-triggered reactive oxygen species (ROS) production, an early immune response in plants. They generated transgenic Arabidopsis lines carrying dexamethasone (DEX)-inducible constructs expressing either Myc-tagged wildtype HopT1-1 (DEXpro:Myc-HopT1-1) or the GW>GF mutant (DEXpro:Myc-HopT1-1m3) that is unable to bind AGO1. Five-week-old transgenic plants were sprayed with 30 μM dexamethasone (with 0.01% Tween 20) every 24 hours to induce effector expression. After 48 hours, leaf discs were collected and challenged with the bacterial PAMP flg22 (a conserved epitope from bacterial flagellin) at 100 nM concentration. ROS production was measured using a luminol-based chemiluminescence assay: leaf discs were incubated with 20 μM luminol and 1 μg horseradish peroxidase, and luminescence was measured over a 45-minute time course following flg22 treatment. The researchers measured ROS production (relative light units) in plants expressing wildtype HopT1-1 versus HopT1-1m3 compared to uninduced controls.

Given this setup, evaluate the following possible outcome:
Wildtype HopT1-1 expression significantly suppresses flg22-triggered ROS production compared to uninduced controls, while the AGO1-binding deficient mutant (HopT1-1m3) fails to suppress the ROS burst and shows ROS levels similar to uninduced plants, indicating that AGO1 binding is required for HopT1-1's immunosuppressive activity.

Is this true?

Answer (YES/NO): YES